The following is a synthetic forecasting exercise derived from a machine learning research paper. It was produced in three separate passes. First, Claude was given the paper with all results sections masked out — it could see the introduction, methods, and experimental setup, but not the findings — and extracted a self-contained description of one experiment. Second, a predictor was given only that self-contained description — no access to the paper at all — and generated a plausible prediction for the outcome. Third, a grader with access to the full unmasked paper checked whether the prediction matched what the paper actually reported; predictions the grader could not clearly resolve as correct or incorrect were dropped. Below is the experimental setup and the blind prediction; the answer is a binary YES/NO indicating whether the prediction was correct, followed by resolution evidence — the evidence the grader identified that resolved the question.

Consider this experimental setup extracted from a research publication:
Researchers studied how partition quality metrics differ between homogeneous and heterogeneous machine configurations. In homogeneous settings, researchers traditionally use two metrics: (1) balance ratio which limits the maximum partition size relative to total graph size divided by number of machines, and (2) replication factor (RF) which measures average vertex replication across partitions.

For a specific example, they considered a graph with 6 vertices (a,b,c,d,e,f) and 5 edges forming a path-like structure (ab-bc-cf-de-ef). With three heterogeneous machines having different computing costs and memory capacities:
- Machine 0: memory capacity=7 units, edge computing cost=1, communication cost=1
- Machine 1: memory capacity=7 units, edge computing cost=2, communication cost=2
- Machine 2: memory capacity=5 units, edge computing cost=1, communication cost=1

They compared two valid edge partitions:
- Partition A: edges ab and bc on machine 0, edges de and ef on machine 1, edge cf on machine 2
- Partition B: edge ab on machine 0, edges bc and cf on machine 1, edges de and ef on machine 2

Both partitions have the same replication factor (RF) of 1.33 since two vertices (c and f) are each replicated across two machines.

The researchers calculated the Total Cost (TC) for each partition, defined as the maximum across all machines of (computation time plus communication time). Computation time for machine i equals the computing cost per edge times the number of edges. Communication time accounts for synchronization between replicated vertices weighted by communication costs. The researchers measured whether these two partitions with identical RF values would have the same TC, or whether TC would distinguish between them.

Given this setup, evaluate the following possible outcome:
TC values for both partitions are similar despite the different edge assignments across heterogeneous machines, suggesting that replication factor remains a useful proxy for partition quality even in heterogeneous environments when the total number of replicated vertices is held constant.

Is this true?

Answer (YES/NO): NO